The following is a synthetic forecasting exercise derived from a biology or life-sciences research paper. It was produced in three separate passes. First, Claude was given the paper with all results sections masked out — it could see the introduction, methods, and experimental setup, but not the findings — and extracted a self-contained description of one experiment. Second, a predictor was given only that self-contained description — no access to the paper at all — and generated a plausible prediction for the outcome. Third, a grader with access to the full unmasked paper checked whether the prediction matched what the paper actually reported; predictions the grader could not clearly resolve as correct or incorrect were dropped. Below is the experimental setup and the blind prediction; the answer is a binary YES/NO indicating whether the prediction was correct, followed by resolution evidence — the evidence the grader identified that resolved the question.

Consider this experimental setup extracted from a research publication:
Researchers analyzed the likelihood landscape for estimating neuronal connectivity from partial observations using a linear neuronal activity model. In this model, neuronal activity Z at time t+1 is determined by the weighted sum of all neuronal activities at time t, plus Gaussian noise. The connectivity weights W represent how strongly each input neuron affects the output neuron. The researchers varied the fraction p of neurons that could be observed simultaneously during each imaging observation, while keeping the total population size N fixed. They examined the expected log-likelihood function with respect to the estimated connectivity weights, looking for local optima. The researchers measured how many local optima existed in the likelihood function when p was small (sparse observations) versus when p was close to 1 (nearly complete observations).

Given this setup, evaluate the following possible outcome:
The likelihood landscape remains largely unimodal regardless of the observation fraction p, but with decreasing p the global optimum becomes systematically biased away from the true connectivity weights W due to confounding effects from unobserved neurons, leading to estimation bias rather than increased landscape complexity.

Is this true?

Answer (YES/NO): NO